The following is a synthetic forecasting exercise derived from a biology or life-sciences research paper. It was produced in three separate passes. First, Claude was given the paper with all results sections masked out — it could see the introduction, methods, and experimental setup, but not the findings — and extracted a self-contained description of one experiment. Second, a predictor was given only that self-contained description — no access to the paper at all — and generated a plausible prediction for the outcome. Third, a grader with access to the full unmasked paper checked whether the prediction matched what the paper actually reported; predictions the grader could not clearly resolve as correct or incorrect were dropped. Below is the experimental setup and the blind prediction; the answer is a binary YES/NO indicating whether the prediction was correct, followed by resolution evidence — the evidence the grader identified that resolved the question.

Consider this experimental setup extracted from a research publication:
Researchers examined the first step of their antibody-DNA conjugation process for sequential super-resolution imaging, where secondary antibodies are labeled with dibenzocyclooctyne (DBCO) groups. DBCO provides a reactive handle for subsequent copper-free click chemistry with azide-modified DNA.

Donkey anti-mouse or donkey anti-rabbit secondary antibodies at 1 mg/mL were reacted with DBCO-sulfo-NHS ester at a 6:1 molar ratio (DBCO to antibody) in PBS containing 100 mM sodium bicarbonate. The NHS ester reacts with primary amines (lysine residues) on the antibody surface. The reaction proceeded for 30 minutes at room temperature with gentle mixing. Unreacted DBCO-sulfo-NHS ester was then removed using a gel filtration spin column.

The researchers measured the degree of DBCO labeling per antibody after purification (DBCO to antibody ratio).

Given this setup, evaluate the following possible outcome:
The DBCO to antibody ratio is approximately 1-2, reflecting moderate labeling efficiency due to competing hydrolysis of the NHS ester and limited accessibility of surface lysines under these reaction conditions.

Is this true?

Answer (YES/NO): NO